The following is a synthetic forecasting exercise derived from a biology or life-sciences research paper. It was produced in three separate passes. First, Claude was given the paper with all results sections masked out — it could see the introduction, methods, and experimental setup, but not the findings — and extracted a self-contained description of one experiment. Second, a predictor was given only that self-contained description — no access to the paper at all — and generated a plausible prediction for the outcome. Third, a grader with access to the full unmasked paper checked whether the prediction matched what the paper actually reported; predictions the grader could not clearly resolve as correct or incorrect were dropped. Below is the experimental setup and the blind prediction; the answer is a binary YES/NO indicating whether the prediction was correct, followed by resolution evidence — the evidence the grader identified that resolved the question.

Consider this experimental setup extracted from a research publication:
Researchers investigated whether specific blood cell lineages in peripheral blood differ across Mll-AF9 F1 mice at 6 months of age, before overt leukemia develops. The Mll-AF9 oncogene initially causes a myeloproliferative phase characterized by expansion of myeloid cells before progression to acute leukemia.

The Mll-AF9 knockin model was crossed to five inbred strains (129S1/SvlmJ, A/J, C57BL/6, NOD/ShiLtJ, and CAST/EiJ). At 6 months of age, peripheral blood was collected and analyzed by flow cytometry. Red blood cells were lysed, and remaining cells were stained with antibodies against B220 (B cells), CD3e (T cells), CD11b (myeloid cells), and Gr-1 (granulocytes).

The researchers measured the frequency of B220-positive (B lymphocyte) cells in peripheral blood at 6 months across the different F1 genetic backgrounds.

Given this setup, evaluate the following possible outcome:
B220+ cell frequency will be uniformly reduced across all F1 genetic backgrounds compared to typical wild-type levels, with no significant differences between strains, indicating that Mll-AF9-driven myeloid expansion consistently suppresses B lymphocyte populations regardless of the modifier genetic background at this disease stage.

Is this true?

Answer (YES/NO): NO